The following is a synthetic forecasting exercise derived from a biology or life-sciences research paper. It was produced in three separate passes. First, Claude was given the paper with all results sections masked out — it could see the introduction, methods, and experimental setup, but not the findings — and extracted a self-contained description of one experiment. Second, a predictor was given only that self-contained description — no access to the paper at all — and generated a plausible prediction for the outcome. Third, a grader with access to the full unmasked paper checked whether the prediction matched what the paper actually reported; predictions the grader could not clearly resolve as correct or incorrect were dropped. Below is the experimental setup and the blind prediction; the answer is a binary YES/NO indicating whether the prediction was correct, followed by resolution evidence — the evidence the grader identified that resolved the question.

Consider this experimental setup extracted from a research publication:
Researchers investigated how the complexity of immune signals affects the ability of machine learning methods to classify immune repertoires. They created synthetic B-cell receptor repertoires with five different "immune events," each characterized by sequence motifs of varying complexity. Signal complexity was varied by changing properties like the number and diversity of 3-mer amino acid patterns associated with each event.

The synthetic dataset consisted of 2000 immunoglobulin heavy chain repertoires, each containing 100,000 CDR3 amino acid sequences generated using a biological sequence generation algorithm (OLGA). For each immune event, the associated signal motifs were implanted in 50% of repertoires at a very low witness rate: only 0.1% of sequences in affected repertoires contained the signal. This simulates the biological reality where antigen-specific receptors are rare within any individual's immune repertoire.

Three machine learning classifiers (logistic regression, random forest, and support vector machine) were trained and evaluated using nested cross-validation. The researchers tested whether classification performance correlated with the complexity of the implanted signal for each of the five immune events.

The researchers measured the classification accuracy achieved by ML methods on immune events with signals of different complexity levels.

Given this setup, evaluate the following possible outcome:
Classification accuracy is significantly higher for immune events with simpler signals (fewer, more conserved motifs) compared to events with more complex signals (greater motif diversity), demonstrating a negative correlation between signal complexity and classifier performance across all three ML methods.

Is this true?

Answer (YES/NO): YES